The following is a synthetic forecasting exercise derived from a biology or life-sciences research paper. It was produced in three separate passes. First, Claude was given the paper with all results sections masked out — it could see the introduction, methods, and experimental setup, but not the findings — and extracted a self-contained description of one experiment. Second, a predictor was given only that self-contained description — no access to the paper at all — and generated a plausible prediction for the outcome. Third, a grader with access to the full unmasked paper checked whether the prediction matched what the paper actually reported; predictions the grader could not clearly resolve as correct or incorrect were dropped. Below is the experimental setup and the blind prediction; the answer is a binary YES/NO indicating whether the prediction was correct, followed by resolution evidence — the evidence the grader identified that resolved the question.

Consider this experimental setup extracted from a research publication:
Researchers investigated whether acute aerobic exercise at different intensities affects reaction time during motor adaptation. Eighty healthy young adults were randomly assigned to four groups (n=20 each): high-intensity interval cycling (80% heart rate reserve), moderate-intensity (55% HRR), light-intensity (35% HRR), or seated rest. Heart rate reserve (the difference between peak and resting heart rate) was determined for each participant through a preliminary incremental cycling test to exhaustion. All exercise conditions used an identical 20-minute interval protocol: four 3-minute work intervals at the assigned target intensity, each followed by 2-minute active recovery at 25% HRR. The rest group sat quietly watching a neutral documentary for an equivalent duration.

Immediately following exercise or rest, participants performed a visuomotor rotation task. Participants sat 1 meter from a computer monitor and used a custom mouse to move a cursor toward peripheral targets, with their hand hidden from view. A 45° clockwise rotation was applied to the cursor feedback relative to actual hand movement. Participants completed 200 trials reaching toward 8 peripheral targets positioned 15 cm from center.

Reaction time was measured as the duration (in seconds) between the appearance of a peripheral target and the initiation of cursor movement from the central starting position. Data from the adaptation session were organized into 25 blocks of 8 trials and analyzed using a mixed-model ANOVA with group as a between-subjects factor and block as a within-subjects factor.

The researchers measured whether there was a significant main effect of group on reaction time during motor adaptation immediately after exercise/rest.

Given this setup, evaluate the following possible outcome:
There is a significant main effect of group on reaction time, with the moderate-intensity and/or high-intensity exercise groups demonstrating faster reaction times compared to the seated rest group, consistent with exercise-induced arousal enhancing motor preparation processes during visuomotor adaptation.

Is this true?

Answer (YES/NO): NO